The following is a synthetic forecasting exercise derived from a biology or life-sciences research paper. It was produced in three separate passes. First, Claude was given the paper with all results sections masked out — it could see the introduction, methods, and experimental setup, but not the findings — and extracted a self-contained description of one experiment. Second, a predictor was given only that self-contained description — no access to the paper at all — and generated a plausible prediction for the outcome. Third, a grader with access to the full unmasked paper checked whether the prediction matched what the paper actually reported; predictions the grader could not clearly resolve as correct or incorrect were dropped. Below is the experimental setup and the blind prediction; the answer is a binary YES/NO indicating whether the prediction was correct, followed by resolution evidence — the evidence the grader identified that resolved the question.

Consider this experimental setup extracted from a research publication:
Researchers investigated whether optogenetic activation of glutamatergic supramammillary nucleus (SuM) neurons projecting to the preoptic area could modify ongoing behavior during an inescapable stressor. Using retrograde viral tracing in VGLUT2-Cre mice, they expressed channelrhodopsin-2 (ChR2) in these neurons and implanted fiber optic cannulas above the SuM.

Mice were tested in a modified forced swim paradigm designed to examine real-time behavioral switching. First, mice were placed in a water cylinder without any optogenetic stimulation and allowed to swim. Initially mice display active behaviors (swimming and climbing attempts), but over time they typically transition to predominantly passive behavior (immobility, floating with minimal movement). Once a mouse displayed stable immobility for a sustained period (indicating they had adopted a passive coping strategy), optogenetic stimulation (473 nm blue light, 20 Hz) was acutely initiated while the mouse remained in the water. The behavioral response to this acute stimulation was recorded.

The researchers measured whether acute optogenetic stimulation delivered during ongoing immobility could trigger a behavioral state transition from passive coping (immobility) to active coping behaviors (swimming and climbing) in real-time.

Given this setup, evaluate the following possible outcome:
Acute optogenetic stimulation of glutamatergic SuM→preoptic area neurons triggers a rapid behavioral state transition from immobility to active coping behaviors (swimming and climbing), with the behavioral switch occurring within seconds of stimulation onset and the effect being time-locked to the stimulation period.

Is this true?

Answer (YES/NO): NO